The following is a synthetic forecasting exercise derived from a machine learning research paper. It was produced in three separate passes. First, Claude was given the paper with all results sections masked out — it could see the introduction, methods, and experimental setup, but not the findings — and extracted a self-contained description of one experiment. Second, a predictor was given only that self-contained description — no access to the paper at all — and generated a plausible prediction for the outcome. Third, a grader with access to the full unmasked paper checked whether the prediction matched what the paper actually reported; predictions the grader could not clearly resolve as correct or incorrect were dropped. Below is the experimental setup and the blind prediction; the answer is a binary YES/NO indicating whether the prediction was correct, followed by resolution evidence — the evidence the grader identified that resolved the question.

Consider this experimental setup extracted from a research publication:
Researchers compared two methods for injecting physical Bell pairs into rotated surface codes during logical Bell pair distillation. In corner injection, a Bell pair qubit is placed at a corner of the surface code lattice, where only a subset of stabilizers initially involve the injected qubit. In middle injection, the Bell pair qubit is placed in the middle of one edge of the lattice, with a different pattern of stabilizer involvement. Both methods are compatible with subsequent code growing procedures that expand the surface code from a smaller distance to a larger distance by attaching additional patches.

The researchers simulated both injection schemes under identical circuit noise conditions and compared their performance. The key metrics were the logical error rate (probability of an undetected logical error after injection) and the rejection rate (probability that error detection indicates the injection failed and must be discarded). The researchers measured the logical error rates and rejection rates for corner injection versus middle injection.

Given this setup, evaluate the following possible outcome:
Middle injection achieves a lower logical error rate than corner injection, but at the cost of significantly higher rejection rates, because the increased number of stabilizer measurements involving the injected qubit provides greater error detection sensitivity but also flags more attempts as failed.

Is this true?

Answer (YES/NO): NO